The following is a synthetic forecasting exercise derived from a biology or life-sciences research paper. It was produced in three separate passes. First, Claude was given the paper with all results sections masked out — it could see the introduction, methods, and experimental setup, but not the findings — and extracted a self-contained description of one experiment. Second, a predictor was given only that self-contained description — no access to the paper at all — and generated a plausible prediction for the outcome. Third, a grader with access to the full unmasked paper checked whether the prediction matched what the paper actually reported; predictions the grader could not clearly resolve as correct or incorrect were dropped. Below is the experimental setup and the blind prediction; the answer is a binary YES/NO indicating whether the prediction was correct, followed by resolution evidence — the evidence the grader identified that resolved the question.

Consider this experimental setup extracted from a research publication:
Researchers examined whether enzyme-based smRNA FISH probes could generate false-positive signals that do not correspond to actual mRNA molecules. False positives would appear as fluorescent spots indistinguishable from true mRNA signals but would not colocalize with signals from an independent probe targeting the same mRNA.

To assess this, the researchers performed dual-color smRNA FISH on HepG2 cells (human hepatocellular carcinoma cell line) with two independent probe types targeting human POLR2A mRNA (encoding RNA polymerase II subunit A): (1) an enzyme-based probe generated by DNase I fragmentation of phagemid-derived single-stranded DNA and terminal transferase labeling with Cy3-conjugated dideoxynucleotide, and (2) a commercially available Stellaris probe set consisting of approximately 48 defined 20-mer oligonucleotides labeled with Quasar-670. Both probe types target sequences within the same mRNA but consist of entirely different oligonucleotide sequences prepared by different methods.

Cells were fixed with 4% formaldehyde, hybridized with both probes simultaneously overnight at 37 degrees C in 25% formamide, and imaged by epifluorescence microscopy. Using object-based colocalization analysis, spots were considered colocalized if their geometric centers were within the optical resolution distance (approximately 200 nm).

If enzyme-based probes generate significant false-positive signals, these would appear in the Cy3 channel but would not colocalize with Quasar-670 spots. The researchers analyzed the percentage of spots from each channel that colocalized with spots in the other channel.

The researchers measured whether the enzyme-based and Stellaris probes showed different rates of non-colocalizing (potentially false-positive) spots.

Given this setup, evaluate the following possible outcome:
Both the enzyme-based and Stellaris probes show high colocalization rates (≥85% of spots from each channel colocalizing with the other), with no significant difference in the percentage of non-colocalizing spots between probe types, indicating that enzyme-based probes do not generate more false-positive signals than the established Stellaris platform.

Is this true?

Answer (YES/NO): NO